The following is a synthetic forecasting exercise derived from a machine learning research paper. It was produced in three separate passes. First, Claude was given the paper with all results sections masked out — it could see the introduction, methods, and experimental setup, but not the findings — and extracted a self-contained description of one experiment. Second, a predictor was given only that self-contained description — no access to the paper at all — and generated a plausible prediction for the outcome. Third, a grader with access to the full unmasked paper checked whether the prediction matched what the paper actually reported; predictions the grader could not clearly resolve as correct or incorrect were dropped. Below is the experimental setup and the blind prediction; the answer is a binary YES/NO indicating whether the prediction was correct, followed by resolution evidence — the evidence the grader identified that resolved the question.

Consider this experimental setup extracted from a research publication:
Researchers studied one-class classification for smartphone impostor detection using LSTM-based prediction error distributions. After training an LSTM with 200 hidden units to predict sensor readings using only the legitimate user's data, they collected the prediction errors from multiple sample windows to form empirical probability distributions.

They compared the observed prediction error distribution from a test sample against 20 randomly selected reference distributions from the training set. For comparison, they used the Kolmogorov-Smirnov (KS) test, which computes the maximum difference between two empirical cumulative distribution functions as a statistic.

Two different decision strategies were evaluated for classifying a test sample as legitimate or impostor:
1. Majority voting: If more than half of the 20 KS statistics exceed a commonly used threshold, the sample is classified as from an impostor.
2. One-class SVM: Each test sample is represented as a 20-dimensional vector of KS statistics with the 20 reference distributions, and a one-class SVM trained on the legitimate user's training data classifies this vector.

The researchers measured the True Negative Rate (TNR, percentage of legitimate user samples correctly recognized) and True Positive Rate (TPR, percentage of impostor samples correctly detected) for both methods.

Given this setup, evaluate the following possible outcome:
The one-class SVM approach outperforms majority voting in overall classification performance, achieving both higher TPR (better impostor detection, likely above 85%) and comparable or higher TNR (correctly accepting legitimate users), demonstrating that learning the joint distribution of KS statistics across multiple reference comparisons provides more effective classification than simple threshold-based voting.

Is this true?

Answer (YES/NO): NO